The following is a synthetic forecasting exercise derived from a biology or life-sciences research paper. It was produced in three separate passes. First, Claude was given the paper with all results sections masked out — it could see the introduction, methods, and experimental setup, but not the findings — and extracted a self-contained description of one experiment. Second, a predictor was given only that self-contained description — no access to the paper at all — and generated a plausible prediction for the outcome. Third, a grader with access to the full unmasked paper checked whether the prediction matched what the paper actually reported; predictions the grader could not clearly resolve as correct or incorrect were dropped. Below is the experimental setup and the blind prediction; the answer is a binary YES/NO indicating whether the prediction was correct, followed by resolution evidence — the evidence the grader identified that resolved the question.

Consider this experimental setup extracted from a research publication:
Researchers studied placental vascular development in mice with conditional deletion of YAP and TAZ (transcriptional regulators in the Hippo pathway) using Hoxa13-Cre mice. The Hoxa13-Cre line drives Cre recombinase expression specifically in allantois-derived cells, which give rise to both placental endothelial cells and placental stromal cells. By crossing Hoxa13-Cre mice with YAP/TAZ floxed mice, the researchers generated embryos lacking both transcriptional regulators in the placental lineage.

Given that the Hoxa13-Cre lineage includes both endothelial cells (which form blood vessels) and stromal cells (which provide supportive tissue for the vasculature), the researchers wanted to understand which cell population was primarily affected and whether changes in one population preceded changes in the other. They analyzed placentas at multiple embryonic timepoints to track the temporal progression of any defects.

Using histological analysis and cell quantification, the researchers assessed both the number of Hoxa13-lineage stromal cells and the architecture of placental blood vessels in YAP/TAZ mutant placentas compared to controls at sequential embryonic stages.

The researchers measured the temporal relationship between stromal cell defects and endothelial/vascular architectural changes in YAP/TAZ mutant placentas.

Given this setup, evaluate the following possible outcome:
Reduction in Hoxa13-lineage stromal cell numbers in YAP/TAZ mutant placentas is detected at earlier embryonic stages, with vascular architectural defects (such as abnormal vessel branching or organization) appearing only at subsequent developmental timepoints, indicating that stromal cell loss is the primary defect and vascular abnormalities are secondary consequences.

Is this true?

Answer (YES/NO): YES